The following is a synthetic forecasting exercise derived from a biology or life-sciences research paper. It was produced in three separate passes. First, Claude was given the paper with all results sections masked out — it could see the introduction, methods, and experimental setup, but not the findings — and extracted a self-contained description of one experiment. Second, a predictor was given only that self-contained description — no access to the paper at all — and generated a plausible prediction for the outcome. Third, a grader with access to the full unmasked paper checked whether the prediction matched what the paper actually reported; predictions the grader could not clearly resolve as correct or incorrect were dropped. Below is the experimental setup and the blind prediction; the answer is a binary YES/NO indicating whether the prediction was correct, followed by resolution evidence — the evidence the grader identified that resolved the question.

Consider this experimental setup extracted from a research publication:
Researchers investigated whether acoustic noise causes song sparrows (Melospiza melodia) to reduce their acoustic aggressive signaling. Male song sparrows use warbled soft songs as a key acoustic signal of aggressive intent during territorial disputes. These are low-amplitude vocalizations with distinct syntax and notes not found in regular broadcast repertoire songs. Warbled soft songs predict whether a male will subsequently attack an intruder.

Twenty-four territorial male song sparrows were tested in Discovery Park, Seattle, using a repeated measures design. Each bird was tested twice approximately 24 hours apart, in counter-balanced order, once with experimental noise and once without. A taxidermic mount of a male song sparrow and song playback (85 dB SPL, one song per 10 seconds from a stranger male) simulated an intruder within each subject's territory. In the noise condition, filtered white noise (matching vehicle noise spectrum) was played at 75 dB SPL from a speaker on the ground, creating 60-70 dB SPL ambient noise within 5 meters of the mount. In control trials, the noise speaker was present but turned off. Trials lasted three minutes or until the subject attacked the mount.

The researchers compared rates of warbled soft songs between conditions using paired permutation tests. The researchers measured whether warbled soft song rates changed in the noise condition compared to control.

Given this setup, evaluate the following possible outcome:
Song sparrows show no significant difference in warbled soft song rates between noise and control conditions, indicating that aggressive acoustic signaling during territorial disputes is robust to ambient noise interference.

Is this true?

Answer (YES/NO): YES